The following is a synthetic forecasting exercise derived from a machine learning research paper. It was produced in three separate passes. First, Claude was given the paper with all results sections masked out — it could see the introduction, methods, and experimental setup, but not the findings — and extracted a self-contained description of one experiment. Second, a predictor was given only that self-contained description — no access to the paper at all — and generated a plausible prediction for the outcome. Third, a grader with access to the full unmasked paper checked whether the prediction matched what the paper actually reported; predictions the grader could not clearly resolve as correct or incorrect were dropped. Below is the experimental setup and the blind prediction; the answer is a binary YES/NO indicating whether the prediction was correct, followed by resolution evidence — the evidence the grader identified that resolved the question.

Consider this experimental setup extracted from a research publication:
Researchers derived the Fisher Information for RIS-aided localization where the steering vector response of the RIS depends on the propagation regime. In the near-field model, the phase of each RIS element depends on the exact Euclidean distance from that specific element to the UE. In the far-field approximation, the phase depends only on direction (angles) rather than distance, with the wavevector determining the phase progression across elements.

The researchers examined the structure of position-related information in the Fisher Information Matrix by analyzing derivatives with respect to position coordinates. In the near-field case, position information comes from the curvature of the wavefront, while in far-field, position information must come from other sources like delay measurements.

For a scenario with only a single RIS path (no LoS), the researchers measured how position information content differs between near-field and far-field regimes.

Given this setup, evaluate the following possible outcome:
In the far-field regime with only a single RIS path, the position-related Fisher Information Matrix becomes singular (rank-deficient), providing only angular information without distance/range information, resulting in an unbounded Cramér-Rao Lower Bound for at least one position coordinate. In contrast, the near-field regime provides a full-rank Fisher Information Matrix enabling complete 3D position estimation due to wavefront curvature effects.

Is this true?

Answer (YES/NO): YES